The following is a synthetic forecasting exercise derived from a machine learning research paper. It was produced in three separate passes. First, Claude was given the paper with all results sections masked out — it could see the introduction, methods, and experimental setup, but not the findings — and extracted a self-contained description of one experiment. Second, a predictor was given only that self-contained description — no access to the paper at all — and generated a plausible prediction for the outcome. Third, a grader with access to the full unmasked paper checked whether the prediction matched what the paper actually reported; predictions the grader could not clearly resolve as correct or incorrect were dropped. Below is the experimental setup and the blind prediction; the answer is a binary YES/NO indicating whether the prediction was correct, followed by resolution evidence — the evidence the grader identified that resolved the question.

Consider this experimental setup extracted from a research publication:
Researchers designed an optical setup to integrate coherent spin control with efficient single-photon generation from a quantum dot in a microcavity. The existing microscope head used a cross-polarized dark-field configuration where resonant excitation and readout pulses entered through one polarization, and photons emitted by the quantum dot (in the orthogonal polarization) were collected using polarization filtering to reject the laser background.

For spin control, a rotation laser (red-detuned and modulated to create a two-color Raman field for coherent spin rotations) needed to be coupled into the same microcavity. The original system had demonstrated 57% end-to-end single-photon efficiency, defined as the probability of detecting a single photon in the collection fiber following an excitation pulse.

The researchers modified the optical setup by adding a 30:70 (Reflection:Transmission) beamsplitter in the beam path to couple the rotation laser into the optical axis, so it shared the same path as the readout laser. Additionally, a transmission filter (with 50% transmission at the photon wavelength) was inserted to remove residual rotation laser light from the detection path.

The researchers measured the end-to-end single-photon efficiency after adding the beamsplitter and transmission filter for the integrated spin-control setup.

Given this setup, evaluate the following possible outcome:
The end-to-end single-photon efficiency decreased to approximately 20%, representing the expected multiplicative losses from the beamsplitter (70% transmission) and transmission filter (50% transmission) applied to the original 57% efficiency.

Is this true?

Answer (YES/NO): NO